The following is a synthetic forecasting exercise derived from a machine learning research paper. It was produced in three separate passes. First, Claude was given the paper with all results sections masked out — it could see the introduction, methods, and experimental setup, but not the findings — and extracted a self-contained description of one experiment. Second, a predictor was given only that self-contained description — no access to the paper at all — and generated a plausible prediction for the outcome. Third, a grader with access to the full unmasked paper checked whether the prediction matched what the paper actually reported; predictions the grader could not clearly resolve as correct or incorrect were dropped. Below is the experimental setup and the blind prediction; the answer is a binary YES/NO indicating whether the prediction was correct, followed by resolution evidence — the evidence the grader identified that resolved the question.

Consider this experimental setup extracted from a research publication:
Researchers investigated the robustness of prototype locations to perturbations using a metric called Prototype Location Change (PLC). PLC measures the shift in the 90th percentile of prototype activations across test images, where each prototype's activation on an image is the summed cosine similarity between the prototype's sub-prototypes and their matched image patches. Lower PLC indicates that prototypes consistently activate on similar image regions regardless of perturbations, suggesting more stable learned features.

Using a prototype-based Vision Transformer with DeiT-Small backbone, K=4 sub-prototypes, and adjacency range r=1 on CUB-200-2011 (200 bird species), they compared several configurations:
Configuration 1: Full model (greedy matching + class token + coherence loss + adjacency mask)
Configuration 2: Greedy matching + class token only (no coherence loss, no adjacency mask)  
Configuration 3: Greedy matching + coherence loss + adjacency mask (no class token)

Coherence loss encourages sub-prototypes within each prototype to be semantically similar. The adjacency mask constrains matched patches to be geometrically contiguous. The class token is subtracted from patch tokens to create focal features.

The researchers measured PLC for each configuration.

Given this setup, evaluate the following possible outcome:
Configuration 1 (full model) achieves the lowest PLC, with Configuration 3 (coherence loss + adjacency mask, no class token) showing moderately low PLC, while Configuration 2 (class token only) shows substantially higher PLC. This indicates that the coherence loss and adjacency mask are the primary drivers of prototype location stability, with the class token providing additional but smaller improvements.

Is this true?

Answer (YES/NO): NO